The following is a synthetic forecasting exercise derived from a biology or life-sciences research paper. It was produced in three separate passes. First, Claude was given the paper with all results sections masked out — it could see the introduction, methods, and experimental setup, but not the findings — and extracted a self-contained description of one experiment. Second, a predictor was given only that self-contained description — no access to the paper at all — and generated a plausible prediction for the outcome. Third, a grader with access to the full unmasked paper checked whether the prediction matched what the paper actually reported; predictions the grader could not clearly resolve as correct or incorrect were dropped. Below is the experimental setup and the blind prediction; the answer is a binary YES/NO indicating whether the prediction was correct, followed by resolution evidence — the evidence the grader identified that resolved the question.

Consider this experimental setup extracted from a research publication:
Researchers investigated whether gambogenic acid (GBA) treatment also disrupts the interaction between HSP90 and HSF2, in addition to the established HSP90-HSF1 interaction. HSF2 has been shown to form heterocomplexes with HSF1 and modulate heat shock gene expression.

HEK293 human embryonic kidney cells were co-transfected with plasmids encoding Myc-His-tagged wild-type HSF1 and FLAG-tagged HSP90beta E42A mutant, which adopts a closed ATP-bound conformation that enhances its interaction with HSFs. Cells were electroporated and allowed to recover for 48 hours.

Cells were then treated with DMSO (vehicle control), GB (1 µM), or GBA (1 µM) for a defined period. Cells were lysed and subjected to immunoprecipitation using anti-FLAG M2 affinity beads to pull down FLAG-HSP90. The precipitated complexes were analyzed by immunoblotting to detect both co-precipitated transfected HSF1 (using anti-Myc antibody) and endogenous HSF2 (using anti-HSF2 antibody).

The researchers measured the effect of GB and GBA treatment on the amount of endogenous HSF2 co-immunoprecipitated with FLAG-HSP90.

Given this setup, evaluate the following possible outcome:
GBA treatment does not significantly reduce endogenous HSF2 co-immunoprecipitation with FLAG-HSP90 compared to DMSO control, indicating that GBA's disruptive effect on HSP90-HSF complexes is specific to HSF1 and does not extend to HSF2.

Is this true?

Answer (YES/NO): NO